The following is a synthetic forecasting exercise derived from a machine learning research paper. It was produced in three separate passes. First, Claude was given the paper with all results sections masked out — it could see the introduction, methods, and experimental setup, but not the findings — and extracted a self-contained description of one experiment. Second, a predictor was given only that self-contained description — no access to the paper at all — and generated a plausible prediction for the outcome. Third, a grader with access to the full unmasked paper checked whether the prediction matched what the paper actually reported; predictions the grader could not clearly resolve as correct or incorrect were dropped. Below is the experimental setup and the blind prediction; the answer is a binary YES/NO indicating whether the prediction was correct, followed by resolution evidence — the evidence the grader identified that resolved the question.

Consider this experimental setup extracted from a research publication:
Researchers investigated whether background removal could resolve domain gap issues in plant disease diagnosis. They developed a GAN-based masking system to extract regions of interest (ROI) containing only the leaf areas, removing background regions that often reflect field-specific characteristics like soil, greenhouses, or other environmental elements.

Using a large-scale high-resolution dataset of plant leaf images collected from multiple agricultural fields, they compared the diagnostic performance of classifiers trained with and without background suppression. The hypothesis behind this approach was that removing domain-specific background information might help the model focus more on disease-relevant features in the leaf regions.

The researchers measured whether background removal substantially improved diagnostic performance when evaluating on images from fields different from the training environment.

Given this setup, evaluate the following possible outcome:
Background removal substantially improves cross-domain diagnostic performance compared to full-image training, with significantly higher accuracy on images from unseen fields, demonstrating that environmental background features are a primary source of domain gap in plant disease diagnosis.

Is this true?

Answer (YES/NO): NO